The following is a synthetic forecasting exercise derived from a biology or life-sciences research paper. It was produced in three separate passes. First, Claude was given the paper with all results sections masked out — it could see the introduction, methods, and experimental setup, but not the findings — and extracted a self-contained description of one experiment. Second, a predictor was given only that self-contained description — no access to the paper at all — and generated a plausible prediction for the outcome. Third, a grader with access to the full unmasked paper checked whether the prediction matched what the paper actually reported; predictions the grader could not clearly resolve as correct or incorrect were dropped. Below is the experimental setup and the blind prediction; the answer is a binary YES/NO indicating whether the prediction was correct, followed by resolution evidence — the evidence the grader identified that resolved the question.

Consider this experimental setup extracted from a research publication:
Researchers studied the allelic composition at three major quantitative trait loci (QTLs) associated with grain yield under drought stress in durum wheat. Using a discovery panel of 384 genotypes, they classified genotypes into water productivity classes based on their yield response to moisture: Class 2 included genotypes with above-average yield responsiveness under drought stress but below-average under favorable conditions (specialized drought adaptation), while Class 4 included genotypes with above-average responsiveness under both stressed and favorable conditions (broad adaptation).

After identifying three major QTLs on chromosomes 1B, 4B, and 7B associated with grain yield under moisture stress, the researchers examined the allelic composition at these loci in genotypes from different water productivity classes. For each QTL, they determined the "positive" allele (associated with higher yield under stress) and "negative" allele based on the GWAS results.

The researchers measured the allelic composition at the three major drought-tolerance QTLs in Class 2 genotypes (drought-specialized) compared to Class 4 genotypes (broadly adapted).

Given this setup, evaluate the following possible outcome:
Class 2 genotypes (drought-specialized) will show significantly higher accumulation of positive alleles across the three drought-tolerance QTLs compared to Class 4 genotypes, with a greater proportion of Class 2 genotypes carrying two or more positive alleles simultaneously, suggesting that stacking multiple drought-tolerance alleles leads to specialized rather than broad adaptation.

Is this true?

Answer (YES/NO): YES